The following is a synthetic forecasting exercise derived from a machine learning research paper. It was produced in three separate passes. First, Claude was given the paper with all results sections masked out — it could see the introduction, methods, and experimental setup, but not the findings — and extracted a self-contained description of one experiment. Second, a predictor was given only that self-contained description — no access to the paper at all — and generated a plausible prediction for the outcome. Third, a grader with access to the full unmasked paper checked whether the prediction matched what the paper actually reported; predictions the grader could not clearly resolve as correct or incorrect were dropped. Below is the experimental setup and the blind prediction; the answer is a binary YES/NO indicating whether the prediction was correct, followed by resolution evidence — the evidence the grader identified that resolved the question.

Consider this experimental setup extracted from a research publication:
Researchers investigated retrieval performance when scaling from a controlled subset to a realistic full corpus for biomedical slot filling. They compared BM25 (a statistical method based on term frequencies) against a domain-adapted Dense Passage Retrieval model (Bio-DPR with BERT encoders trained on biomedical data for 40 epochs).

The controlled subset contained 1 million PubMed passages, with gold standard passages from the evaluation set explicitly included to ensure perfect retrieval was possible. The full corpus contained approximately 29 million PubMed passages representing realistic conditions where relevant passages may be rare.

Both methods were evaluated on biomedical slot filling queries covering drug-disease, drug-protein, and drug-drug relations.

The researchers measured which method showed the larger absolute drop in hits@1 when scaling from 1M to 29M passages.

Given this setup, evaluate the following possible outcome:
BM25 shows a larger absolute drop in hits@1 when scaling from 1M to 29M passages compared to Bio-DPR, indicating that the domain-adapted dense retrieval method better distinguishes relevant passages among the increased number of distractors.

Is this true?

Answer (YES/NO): NO